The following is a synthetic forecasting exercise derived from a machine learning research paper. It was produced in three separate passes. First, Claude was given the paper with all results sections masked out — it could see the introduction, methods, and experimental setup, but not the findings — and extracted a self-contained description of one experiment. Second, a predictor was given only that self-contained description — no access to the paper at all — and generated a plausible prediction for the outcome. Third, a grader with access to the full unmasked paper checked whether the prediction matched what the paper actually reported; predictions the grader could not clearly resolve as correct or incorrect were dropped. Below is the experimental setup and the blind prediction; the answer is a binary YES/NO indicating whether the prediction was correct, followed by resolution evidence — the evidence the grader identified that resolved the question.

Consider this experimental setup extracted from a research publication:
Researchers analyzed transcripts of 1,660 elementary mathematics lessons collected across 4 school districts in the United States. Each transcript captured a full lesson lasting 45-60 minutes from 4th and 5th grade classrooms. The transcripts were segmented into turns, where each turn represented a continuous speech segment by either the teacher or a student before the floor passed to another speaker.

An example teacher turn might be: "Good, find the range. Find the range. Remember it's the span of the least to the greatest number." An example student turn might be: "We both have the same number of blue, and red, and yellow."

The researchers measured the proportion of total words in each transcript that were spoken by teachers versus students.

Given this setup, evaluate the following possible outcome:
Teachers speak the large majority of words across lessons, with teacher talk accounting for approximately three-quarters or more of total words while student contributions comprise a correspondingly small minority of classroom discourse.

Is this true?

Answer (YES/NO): YES